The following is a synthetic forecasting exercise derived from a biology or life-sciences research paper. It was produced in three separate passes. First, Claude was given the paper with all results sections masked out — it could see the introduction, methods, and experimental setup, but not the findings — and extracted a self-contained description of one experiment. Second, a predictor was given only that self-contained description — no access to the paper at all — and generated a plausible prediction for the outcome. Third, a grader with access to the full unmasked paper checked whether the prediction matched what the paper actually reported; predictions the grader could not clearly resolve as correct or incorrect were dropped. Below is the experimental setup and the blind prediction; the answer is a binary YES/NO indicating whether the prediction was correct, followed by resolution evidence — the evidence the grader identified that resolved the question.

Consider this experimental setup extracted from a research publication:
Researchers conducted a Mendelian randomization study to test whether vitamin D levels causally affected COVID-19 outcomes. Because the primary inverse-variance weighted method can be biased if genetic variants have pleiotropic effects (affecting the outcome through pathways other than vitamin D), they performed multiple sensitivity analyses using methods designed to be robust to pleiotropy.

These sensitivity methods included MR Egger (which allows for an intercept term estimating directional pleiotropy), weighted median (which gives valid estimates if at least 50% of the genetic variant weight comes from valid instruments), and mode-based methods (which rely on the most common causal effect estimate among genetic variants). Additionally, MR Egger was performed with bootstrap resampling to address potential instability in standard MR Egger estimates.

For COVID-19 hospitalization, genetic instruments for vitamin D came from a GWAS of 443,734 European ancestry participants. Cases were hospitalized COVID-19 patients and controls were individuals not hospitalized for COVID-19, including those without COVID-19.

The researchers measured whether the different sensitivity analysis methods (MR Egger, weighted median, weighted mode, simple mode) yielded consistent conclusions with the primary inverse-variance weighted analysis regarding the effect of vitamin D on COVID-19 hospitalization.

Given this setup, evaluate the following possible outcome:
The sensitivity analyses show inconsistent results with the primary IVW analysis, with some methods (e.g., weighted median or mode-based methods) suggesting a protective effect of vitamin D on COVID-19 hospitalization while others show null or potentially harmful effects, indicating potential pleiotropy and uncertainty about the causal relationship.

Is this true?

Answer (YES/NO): NO